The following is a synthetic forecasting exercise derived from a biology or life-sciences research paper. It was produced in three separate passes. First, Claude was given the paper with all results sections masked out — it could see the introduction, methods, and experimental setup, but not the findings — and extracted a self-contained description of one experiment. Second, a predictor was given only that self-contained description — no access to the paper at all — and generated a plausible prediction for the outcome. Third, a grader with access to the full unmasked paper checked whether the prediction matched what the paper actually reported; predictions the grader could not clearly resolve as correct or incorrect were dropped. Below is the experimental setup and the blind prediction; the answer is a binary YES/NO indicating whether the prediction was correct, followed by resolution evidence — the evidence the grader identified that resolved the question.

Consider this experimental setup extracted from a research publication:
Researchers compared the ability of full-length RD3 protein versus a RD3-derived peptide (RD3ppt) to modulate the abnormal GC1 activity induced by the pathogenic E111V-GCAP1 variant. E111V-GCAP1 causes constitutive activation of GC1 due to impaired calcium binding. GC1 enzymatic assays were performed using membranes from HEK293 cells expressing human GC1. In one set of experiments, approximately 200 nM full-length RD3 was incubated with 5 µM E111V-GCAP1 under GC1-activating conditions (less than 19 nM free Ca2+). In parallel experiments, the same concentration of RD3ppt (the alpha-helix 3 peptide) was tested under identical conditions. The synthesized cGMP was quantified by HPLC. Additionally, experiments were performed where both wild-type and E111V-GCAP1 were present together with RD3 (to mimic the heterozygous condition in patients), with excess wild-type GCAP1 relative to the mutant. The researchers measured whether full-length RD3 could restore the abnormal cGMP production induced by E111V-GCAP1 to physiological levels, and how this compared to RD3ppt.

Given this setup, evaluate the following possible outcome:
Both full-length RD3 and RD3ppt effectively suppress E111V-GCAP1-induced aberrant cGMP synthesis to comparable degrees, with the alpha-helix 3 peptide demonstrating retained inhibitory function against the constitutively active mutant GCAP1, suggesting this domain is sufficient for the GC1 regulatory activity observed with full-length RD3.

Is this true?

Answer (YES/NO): NO